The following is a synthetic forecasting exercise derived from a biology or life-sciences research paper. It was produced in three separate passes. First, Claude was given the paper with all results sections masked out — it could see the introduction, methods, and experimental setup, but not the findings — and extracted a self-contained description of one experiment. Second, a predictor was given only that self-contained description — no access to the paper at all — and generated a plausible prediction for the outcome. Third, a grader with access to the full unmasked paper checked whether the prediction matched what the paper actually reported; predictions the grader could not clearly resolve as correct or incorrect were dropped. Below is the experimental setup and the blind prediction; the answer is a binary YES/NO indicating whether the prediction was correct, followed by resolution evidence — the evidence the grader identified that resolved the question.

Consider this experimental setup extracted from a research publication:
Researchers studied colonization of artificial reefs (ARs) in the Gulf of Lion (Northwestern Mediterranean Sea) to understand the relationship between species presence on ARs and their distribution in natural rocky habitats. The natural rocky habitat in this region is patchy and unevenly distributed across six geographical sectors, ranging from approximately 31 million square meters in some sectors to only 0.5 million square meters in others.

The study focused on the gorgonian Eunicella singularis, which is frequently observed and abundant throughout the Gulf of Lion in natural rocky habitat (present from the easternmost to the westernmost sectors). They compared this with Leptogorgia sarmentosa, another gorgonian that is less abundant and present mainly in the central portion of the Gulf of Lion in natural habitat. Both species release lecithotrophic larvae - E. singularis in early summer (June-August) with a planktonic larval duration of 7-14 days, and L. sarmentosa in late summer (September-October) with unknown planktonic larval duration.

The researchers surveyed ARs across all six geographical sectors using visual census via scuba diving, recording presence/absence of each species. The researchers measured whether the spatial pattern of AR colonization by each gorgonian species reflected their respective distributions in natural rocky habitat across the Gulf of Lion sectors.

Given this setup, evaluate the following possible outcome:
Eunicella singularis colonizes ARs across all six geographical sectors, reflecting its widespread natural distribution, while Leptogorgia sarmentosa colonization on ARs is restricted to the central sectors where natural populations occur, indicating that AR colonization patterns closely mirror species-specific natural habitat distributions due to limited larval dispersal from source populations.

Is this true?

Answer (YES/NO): NO